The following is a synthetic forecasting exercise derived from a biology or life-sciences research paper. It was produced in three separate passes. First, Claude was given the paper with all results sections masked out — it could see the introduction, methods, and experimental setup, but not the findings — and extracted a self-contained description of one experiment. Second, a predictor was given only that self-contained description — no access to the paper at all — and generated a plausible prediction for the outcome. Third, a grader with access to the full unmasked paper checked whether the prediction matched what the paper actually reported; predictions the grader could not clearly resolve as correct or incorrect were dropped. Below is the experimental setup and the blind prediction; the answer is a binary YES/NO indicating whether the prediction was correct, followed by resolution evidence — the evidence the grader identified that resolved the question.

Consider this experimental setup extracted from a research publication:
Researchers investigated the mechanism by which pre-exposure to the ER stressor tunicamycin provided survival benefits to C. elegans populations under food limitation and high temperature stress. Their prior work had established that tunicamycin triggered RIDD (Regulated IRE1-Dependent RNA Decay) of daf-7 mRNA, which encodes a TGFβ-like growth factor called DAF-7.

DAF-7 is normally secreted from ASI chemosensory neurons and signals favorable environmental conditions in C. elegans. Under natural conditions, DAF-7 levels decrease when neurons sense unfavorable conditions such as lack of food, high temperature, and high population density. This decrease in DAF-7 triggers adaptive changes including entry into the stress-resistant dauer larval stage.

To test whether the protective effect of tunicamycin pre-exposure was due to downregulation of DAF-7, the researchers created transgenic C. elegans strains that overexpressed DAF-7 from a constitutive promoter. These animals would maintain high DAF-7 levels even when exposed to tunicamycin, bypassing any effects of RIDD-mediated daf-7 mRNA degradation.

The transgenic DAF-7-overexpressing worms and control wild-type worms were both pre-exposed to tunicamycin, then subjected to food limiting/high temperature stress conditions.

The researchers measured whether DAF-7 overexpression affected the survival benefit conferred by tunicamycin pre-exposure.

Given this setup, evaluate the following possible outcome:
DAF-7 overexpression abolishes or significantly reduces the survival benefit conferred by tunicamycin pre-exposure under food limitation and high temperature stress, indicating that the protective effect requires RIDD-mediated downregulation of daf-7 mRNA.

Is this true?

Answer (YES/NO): YES